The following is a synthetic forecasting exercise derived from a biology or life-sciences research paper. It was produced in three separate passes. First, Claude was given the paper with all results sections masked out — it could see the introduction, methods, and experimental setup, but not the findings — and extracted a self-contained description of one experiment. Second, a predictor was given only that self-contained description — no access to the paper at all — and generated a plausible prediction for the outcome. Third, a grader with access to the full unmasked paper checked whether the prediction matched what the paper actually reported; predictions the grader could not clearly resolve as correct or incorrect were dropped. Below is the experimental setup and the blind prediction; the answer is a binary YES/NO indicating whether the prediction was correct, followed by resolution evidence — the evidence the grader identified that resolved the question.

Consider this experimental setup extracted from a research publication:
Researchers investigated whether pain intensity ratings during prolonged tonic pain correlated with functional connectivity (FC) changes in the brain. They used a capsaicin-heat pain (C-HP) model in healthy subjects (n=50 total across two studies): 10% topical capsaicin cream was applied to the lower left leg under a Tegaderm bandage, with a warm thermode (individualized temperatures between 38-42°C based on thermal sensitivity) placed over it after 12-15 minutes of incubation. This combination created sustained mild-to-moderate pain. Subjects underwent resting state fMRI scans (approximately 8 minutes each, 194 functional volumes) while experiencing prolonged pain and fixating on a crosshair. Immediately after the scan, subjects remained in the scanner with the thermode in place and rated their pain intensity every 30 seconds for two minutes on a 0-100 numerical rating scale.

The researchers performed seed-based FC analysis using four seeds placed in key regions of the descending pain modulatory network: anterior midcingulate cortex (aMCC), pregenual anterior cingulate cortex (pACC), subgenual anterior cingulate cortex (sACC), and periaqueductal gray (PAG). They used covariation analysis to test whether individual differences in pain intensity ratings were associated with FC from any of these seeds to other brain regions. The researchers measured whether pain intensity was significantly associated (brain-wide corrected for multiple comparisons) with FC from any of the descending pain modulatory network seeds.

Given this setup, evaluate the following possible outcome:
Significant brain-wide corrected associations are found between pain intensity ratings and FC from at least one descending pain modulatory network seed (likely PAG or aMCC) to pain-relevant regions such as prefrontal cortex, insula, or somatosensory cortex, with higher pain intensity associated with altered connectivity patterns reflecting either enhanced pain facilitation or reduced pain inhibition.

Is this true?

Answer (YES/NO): YES